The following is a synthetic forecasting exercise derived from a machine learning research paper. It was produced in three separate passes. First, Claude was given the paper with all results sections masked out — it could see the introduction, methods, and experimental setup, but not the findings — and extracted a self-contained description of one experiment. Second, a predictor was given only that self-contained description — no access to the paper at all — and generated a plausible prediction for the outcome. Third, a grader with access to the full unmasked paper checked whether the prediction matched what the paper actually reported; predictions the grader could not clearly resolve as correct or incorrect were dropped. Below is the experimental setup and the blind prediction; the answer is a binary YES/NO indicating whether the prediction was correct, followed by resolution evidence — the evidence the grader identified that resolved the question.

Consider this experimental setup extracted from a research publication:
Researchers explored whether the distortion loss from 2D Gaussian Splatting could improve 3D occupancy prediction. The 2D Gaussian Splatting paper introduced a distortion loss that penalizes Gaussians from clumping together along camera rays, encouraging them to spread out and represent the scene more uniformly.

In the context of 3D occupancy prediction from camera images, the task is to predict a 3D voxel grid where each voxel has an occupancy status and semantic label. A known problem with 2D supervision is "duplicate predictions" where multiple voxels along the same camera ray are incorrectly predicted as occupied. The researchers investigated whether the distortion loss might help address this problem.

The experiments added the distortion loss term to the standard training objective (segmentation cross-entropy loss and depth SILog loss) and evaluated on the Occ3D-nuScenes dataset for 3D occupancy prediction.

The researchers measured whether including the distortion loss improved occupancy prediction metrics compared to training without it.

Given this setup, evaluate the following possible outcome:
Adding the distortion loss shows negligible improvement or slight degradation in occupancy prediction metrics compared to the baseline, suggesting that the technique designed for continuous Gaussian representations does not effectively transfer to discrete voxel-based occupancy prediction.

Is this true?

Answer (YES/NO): YES